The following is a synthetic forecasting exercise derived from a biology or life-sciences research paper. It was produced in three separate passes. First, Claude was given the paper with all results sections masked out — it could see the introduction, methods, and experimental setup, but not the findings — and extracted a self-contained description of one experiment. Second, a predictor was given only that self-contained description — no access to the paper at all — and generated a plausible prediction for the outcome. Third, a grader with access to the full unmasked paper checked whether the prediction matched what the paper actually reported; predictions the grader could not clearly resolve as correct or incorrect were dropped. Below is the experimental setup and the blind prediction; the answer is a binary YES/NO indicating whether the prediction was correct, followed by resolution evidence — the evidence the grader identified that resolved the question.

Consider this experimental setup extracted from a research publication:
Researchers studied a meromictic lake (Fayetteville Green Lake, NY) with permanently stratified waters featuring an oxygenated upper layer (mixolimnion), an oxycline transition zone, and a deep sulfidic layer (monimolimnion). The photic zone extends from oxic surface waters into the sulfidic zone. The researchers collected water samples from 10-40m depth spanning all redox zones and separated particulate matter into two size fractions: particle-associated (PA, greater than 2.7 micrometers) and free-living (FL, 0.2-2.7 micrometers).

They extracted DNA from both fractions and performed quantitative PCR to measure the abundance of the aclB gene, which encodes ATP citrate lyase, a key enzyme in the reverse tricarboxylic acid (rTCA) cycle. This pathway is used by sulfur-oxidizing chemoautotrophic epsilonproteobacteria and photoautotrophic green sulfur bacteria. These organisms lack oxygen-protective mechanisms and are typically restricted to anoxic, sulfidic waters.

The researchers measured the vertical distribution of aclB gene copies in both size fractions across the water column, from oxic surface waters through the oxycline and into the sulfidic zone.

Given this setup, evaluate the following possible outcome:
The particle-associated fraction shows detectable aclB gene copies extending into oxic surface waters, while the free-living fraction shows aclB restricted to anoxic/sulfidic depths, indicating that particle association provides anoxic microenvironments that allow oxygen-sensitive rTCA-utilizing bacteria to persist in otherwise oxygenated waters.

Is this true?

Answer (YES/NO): NO